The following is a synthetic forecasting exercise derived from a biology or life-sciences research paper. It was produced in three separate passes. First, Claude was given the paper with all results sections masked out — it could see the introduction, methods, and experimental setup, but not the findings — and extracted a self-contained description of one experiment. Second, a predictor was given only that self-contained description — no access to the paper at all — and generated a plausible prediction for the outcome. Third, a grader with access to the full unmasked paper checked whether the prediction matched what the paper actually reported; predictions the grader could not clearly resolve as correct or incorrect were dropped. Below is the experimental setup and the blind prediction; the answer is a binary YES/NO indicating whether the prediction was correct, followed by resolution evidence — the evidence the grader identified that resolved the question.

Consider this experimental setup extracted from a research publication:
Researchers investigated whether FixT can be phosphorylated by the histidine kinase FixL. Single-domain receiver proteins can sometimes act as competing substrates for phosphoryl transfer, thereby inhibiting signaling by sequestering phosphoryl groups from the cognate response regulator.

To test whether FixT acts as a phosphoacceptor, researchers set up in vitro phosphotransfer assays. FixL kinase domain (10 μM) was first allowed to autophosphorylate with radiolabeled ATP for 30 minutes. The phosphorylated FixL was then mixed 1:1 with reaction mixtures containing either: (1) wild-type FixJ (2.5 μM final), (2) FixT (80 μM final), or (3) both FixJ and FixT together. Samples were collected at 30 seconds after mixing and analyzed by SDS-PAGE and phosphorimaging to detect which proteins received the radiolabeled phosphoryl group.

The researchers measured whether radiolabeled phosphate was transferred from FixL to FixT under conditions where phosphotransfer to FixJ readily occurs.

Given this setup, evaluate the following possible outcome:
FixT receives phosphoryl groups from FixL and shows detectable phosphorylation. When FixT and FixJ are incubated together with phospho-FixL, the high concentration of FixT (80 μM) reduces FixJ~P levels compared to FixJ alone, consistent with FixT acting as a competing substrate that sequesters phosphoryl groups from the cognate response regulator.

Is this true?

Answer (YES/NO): NO